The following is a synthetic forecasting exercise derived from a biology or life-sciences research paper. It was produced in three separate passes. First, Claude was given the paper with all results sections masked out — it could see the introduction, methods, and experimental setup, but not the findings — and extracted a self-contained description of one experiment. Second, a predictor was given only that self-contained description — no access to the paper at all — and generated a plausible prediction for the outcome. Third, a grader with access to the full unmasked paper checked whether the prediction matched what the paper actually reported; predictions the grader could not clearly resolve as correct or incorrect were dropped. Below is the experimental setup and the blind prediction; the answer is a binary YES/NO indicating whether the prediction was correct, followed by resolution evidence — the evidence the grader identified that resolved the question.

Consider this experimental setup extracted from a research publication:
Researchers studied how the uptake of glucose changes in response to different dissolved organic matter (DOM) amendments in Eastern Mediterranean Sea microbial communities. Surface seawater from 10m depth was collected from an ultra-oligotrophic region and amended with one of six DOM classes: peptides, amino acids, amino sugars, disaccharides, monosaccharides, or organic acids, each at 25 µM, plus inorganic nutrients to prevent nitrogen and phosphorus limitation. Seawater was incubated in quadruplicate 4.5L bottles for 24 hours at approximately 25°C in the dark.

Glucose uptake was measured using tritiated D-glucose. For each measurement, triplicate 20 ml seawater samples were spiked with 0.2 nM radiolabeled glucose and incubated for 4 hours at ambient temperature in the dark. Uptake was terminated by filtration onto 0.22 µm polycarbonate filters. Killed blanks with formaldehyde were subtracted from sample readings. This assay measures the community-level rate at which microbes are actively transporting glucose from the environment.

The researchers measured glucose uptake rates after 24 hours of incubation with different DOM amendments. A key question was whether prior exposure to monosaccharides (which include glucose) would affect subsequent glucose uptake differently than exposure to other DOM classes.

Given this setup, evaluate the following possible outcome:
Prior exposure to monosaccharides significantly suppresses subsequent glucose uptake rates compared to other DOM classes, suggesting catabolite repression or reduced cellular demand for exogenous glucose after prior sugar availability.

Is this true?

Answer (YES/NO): YES